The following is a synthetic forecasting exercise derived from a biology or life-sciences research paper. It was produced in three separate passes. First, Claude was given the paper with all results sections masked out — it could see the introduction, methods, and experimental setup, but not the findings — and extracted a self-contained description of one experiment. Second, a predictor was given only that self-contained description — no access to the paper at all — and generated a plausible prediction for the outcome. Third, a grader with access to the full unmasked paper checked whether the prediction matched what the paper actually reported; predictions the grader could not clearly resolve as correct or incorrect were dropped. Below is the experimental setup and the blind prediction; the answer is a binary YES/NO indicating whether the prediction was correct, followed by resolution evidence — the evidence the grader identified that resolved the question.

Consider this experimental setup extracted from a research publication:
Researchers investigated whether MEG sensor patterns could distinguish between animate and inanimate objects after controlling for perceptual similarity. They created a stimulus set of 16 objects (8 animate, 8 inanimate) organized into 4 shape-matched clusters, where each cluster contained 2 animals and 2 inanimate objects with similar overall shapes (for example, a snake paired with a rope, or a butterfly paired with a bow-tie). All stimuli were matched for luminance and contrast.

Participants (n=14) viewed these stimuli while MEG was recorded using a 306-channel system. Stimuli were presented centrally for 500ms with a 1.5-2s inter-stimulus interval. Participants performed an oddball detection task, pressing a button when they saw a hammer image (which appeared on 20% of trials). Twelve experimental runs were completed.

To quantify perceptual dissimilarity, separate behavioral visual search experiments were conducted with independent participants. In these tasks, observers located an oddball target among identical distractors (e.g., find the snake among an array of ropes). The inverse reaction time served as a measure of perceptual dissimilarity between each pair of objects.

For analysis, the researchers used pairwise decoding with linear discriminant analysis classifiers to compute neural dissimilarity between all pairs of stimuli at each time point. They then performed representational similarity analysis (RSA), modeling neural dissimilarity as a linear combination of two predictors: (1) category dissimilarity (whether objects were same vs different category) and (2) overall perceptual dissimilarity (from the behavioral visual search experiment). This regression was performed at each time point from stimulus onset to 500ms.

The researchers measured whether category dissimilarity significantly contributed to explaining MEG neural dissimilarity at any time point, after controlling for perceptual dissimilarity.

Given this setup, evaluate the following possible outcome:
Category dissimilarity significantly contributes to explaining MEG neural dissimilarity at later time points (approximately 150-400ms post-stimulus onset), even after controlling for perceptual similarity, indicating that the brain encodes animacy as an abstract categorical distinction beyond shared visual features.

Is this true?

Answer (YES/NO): NO